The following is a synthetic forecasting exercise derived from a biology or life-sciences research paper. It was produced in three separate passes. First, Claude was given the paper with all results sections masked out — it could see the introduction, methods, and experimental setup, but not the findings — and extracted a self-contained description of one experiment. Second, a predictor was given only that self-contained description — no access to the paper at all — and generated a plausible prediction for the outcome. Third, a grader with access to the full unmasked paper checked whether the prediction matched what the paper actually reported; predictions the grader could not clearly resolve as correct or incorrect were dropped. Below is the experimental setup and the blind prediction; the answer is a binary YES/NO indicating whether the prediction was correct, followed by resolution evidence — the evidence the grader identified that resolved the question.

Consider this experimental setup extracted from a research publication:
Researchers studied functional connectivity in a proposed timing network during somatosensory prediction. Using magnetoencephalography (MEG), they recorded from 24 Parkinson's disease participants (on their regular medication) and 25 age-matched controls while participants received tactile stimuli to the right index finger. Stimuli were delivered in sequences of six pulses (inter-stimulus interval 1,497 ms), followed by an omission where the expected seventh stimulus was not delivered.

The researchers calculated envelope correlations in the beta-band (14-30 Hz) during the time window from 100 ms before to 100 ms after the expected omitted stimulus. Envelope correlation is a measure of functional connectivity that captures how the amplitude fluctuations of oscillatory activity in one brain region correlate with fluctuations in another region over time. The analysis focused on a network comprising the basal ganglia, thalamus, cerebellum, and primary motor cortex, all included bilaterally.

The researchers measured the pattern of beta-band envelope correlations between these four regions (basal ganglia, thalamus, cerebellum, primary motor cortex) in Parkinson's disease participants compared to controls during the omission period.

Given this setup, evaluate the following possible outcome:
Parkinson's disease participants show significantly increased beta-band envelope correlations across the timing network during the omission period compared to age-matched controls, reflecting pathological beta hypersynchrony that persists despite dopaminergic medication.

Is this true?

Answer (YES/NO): NO